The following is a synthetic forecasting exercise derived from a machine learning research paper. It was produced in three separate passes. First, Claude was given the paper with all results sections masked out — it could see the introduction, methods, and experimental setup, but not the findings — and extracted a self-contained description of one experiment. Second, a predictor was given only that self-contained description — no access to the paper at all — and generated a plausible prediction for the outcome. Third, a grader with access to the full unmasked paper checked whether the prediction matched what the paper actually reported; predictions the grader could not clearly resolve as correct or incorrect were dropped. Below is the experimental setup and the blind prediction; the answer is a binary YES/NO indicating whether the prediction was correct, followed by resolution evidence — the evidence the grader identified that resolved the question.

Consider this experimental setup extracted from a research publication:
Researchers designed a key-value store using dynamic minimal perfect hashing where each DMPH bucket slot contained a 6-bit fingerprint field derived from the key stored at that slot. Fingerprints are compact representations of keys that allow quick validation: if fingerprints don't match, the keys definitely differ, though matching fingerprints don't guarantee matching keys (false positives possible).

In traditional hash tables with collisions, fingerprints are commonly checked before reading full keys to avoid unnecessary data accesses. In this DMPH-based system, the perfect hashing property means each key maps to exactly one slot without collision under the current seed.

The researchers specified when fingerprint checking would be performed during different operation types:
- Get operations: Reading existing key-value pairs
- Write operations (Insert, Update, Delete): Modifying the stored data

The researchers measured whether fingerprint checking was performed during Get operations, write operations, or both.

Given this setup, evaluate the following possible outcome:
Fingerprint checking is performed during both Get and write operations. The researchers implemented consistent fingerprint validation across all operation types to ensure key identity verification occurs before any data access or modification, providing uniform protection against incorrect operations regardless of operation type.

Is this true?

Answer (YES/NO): NO